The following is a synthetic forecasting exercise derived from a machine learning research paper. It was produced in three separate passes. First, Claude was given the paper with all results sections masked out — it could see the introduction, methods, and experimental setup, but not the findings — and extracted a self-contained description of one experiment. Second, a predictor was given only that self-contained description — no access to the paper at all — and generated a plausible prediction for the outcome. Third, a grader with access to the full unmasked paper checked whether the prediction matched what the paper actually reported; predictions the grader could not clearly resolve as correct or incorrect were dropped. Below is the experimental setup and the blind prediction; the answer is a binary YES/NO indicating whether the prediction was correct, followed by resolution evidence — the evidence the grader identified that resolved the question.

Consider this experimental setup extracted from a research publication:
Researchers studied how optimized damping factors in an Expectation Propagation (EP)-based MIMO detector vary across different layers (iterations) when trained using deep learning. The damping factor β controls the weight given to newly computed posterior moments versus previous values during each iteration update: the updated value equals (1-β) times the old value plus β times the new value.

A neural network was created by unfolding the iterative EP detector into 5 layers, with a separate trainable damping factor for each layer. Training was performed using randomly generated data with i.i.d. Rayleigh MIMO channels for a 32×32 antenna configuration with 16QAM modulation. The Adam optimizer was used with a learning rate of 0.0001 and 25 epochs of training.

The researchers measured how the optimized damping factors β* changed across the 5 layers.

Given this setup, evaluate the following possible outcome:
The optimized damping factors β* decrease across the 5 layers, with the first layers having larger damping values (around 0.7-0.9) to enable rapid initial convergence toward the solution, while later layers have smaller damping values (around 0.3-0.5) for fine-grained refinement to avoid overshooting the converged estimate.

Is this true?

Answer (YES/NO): NO